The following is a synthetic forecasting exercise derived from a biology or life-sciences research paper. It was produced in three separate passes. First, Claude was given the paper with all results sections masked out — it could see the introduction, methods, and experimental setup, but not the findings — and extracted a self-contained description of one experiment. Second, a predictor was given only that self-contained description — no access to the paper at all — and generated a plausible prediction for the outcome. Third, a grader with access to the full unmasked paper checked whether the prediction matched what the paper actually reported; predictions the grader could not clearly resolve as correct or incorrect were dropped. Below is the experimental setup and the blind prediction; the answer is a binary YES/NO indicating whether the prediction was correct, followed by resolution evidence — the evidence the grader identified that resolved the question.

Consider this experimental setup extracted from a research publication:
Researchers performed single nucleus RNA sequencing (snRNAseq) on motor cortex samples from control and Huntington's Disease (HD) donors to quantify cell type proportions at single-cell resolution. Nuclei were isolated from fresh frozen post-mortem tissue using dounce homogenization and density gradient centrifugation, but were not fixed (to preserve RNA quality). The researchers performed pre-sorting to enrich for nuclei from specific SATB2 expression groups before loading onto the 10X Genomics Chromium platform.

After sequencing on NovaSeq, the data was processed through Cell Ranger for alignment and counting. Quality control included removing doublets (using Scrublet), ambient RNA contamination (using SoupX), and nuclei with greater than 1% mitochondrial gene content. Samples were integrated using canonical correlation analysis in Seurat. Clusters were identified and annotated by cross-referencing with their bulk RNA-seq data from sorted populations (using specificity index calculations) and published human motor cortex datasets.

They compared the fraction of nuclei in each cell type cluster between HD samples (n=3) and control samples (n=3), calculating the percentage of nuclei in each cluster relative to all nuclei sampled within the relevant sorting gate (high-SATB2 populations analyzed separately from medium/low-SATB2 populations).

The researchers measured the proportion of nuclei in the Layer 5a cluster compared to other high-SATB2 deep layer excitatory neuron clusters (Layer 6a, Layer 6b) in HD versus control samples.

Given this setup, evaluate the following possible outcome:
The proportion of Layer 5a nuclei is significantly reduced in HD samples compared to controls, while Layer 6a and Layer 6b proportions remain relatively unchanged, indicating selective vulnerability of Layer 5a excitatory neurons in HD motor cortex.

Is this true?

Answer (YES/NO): YES